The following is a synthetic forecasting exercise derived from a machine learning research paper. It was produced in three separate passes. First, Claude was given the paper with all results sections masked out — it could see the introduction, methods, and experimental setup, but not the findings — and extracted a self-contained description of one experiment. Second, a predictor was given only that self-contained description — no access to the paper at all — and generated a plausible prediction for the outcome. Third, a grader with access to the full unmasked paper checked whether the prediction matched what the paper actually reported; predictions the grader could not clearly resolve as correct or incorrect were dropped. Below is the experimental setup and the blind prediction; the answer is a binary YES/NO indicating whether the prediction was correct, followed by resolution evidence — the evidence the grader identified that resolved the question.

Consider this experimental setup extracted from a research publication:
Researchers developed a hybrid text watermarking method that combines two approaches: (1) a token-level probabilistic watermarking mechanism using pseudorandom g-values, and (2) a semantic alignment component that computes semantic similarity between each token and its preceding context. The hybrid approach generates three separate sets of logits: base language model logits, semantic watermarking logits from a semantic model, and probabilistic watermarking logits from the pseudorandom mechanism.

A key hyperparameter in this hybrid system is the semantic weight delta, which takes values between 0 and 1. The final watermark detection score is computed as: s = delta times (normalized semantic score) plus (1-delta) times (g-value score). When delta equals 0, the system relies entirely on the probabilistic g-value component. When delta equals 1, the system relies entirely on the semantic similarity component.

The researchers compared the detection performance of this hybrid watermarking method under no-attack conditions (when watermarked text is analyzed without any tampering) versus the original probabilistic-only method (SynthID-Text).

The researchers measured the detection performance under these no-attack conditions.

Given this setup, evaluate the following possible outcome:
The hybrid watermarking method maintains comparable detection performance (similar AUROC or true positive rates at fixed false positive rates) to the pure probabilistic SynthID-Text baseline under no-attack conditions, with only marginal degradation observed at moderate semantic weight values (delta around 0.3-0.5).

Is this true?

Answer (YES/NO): YES